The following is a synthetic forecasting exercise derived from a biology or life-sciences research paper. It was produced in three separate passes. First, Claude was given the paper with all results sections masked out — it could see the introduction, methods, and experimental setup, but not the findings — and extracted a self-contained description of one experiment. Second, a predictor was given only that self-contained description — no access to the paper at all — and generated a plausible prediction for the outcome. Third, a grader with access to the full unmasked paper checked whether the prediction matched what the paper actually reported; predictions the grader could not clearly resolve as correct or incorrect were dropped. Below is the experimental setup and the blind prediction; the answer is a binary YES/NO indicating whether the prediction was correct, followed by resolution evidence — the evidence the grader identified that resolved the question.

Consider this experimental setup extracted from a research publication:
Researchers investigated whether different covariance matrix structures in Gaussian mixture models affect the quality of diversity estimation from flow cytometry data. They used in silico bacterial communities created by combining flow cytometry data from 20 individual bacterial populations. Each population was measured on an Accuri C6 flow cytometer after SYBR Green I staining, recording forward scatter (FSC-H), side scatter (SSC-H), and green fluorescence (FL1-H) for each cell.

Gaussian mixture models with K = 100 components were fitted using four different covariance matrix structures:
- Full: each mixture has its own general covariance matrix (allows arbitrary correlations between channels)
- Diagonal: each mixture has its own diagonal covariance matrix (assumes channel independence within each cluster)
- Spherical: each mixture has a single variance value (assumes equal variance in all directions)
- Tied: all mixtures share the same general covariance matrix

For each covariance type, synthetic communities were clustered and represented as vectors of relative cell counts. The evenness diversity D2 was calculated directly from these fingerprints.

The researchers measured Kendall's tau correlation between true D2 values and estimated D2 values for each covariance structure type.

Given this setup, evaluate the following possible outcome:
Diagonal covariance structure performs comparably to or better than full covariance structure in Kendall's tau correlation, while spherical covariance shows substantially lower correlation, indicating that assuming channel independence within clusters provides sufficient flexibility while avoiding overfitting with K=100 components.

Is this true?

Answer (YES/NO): NO